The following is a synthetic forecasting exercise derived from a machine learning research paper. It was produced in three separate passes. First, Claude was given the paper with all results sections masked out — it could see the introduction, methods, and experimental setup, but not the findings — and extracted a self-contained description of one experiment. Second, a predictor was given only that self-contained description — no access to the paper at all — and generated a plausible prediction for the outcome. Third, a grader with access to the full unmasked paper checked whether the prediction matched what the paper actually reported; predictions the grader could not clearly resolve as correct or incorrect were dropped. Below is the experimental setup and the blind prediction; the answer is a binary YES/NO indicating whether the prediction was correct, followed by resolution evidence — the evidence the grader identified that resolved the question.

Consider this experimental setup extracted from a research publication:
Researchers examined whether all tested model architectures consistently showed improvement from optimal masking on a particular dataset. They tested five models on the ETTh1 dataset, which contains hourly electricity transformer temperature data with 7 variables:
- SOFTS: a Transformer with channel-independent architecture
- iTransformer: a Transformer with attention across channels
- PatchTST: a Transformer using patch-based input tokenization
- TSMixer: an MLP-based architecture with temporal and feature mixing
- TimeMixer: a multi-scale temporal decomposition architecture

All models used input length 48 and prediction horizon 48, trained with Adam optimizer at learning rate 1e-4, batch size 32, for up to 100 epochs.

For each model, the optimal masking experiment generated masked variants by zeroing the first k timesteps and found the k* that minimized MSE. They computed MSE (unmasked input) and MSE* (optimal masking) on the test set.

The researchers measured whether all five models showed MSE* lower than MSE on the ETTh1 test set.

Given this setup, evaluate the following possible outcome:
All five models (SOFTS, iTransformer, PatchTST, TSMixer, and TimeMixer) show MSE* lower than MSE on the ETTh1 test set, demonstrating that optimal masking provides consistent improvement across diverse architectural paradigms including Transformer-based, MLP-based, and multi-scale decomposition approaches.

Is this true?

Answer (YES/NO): YES